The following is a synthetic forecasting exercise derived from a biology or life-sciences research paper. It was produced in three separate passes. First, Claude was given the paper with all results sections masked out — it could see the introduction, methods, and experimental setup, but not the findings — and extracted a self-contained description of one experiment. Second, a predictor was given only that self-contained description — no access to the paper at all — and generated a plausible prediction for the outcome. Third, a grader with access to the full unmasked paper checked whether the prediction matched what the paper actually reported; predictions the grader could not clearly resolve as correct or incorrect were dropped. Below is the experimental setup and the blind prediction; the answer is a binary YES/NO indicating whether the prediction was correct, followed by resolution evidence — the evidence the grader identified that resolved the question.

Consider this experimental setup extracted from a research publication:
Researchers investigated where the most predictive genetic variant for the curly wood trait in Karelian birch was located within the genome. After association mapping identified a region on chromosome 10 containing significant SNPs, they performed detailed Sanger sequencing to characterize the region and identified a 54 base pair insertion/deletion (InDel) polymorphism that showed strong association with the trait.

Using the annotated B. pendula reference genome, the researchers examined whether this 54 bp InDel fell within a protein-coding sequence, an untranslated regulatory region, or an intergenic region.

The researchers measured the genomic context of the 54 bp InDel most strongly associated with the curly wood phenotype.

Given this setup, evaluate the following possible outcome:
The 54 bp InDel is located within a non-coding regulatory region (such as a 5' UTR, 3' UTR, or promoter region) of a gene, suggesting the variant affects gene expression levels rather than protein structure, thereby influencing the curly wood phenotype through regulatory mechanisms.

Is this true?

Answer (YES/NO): YES